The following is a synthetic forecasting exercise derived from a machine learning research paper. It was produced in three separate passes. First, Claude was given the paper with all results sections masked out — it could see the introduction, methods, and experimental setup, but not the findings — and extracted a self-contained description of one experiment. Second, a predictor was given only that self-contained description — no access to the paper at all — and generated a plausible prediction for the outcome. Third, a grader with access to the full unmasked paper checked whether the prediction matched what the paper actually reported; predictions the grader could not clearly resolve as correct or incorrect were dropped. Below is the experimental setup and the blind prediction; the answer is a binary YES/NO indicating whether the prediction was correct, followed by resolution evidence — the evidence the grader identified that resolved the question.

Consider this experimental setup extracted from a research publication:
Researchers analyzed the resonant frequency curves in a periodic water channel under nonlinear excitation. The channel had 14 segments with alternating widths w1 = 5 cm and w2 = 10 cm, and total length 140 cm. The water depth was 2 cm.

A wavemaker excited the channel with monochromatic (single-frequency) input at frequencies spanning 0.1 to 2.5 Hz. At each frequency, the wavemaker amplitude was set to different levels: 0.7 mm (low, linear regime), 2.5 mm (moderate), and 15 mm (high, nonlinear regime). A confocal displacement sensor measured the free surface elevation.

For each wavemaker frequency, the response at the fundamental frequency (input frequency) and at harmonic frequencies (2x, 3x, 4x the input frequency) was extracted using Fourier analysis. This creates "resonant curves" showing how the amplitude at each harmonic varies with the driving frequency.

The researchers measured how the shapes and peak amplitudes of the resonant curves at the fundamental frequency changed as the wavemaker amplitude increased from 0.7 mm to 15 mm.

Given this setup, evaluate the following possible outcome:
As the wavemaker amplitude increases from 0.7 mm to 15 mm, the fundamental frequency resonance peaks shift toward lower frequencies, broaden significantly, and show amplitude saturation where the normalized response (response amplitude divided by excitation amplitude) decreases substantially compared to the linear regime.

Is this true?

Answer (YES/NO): NO